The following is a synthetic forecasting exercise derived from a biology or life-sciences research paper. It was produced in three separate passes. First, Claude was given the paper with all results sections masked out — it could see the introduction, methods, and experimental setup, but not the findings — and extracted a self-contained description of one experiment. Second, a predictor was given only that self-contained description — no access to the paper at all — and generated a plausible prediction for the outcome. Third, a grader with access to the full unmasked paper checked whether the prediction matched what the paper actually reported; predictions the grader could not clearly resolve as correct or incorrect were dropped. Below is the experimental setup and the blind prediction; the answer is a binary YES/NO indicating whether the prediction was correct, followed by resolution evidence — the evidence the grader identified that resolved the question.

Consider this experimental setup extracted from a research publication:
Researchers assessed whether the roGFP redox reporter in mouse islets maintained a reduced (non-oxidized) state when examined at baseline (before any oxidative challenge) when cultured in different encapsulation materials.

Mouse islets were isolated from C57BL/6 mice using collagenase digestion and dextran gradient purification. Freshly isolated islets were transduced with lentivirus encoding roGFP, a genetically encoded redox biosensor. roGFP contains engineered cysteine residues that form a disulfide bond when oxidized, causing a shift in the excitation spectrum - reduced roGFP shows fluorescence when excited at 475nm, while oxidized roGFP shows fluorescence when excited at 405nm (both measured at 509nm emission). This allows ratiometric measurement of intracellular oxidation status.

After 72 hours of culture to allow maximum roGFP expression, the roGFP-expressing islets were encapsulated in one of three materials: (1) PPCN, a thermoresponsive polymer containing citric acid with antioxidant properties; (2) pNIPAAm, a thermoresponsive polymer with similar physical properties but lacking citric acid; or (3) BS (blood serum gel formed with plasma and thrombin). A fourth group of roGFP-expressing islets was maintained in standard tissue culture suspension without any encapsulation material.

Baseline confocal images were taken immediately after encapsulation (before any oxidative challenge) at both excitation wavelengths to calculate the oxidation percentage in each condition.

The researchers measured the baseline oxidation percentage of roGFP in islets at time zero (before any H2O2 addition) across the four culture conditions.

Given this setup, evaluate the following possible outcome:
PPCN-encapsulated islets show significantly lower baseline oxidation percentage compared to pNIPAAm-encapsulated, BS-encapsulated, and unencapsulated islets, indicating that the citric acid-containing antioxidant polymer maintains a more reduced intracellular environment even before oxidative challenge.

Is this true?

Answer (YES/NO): NO